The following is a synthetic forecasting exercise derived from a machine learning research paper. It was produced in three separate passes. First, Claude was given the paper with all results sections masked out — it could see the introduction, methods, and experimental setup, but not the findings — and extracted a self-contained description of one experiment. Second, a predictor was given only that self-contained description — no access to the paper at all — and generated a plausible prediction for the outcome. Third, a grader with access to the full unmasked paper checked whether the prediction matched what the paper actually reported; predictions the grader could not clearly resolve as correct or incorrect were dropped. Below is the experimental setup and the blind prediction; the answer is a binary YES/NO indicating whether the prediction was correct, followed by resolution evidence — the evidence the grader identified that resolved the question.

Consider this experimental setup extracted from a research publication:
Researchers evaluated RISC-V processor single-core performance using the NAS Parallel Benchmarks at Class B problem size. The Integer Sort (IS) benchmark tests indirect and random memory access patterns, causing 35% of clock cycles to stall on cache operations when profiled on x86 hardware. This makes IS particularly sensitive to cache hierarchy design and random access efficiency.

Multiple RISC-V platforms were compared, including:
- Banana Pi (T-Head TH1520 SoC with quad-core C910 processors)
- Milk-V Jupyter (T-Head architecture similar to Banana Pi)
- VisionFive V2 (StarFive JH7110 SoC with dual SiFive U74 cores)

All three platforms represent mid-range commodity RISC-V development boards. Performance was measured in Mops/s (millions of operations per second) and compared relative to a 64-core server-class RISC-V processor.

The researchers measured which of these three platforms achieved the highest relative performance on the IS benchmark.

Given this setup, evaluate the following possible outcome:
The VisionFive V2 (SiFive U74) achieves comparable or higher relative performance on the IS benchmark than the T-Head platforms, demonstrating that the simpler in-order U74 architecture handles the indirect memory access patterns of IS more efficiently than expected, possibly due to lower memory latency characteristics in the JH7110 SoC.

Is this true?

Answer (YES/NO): NO